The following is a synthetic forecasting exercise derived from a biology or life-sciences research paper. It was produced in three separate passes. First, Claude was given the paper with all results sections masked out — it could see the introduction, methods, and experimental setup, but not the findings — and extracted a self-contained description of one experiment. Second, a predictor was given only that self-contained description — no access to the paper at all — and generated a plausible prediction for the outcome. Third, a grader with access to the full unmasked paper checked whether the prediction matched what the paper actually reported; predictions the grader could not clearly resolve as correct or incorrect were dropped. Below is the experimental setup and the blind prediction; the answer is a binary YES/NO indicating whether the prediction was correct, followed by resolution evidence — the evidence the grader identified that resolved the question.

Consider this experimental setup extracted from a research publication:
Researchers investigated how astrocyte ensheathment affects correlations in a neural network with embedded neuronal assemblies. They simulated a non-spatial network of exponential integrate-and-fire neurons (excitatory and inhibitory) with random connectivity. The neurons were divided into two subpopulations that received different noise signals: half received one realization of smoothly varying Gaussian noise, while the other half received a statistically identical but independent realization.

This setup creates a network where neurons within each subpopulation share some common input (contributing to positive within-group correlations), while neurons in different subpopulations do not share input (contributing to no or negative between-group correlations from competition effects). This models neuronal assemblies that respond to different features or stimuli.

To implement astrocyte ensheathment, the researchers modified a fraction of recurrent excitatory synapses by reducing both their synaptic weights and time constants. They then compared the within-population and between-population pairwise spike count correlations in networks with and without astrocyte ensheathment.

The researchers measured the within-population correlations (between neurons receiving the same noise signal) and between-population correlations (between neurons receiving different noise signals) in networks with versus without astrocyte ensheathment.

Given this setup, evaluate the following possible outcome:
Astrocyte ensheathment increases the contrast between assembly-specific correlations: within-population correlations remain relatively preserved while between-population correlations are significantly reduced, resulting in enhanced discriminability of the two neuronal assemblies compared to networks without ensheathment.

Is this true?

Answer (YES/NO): NO